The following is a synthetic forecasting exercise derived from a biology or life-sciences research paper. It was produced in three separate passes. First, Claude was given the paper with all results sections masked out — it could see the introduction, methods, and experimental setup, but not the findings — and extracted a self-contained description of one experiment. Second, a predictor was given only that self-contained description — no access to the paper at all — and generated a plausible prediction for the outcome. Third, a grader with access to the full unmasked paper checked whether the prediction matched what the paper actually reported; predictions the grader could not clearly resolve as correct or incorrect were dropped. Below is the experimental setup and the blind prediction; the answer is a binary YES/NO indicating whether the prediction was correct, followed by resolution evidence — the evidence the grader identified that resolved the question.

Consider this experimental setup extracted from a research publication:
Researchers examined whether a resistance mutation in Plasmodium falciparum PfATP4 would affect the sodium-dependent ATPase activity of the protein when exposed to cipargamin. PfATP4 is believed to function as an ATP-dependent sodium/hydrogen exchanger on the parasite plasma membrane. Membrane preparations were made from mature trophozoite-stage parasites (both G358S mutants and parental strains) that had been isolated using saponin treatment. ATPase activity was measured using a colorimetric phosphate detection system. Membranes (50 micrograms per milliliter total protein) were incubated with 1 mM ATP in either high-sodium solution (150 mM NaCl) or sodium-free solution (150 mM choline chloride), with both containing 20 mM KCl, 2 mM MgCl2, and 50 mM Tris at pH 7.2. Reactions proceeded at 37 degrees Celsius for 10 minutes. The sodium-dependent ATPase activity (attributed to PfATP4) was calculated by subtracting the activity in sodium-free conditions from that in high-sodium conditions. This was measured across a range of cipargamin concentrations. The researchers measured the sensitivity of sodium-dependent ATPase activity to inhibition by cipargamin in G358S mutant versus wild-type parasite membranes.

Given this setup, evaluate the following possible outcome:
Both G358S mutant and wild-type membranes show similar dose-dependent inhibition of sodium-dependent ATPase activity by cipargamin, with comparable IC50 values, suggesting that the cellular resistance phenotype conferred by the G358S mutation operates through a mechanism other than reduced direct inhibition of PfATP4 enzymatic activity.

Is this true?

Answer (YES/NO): NO